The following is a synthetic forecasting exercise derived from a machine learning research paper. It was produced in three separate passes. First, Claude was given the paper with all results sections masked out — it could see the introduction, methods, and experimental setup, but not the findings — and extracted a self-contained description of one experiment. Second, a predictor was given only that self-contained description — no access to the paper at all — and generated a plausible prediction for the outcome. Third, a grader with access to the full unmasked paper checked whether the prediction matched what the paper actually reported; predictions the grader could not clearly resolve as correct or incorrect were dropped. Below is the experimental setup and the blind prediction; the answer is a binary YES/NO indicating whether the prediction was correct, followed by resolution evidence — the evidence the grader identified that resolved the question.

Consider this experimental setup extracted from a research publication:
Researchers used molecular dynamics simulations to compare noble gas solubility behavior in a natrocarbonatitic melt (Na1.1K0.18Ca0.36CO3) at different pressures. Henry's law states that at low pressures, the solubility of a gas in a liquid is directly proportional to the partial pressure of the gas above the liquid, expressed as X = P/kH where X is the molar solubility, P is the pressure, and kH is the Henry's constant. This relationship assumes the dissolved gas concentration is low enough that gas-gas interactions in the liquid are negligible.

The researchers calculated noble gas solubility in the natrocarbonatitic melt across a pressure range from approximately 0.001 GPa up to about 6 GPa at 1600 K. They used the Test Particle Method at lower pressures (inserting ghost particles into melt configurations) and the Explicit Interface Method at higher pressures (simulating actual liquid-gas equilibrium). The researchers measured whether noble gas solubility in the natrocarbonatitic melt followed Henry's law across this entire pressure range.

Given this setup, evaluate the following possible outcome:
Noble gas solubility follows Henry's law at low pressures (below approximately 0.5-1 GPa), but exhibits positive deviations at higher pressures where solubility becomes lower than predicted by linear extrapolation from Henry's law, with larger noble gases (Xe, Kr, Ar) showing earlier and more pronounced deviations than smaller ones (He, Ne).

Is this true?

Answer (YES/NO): NO